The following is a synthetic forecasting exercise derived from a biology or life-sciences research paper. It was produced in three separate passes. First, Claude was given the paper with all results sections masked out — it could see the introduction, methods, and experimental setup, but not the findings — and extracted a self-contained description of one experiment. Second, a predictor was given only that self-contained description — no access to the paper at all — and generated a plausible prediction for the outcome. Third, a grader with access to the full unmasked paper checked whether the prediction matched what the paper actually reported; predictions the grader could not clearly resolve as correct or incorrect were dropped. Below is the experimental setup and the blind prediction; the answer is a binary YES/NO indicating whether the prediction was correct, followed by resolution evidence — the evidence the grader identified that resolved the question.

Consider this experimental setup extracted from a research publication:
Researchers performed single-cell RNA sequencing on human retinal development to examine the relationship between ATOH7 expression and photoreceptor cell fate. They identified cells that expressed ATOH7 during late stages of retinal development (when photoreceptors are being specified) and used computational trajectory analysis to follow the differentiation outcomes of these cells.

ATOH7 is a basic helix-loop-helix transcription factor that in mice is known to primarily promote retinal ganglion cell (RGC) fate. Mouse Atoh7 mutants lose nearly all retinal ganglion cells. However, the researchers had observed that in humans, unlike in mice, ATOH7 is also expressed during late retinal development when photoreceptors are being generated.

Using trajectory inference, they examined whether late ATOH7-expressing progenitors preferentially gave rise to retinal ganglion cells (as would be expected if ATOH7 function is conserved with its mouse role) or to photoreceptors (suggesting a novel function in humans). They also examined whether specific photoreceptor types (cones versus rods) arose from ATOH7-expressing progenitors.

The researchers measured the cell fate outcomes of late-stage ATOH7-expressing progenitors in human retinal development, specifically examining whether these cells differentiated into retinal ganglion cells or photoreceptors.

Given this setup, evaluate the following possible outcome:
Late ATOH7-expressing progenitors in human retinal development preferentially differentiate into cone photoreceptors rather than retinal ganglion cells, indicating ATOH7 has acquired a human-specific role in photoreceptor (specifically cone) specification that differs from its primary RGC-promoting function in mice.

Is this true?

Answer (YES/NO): YES